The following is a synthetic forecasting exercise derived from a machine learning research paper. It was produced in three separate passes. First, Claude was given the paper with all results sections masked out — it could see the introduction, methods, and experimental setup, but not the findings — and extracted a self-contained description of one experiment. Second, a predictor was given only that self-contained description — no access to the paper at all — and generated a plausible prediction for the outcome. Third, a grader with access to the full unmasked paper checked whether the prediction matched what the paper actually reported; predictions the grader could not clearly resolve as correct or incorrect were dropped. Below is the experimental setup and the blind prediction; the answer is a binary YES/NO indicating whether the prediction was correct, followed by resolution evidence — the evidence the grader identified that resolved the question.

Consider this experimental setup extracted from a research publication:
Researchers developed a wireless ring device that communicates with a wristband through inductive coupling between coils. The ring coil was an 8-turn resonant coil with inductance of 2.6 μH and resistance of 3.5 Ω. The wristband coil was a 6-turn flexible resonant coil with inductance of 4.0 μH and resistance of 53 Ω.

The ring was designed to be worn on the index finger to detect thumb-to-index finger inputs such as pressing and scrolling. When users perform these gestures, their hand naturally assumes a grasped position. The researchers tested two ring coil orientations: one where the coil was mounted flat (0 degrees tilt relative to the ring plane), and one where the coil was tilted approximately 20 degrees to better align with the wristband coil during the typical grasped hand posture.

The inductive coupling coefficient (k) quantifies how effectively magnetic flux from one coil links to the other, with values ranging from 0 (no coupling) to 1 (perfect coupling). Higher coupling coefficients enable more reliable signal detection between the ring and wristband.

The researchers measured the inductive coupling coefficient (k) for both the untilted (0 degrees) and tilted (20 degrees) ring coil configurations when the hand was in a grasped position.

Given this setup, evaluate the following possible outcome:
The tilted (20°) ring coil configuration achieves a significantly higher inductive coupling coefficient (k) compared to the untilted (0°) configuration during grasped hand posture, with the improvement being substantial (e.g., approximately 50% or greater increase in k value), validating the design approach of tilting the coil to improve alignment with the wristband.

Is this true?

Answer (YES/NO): NO